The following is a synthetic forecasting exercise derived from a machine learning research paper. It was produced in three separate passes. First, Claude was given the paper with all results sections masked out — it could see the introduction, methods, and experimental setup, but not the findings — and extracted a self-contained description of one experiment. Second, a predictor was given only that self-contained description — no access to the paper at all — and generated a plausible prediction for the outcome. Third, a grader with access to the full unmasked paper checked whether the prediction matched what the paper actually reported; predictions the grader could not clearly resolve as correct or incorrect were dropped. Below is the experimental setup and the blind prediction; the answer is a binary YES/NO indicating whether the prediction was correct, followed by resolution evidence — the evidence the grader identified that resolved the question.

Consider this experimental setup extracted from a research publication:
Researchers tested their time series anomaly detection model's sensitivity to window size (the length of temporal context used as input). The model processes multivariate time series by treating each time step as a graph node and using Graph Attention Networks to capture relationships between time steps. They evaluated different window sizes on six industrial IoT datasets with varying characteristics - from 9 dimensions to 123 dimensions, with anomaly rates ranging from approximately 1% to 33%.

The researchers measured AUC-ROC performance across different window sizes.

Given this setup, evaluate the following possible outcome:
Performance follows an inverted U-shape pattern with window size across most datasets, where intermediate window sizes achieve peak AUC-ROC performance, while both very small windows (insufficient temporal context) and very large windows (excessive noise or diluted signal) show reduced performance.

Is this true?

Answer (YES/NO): NO